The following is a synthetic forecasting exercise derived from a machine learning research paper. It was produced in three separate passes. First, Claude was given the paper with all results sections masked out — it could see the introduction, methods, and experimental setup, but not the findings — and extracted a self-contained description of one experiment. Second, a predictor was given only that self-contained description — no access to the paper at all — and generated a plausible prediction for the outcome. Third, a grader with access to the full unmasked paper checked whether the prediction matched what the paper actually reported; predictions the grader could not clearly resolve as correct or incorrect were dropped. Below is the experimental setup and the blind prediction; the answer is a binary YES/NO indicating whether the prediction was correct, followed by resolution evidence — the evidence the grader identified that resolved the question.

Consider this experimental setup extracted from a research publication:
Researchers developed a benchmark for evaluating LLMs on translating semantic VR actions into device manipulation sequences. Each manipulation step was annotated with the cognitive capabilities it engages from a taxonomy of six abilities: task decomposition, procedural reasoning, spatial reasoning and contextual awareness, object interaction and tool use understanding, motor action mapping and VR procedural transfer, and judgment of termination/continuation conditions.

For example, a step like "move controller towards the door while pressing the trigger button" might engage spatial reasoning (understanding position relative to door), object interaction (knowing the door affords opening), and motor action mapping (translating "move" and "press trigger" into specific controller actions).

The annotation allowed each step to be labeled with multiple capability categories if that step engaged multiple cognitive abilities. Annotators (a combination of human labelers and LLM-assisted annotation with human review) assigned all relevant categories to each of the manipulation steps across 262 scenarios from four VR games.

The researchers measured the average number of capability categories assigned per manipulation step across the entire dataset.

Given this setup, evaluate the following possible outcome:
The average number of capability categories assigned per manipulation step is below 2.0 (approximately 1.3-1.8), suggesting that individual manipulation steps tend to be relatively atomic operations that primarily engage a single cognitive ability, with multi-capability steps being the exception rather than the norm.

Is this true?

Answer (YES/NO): NO